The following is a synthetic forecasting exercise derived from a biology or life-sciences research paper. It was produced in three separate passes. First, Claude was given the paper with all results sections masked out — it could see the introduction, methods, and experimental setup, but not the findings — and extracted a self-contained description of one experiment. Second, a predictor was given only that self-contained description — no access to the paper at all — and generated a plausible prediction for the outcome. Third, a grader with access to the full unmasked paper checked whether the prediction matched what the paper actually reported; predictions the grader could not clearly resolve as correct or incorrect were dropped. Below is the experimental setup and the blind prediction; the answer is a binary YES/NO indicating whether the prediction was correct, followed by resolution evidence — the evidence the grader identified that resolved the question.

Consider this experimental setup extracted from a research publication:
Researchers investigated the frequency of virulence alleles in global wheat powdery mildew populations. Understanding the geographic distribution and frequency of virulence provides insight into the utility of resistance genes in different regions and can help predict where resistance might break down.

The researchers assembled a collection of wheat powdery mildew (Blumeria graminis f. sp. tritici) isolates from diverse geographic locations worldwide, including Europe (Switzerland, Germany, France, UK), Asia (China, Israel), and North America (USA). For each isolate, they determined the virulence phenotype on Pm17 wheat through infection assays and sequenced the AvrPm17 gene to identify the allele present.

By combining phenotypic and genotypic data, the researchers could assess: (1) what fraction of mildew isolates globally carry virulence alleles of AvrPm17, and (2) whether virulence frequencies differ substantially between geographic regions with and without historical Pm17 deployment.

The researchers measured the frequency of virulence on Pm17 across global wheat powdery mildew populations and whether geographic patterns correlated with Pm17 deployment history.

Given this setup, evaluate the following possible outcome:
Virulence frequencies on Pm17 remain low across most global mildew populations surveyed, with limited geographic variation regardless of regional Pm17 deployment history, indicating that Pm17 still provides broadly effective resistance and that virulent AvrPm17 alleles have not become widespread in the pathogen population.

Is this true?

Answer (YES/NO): NO